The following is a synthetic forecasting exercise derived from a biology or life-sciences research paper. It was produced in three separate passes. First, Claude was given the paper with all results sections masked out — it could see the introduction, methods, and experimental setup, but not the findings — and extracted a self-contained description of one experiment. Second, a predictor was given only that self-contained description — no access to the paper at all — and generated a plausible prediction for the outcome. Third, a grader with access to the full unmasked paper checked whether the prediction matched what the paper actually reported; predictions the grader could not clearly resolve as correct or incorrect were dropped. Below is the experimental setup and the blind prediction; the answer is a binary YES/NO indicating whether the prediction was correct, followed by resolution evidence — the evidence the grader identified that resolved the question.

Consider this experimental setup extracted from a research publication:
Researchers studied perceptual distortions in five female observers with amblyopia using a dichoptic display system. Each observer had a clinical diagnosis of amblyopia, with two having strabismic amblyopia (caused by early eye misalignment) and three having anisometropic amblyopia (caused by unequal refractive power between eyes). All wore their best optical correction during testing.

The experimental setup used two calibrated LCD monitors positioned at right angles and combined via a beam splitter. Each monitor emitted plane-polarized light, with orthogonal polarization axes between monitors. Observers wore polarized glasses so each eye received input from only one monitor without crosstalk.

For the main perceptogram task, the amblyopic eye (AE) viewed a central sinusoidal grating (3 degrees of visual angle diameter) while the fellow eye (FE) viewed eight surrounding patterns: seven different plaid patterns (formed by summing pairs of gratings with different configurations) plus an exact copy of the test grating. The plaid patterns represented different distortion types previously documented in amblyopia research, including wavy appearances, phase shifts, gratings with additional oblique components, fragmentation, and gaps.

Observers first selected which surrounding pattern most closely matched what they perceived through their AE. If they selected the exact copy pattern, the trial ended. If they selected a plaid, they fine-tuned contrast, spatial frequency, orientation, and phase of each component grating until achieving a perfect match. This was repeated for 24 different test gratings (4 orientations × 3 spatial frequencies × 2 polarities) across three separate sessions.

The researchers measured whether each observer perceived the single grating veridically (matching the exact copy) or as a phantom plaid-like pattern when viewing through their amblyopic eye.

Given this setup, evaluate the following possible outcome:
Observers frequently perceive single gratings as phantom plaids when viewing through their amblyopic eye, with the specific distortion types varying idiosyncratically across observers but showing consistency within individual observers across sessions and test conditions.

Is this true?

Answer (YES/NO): NO